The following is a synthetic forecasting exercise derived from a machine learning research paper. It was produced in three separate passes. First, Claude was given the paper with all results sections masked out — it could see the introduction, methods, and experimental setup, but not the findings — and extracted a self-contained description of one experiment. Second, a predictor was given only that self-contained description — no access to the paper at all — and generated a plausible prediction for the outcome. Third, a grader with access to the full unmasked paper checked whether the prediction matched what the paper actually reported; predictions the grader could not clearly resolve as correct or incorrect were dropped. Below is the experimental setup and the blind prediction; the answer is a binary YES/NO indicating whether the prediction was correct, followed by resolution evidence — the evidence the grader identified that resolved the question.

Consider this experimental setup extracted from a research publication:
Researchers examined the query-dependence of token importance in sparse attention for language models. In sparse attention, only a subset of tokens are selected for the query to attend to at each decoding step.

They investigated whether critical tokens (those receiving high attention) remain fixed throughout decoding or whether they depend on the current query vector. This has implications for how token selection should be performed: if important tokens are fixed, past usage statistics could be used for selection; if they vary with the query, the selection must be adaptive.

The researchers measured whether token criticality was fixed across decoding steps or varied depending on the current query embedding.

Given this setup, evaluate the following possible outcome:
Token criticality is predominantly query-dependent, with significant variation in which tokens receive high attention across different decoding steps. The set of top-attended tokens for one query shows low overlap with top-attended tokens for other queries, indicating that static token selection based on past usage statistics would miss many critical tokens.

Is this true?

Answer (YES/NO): YES